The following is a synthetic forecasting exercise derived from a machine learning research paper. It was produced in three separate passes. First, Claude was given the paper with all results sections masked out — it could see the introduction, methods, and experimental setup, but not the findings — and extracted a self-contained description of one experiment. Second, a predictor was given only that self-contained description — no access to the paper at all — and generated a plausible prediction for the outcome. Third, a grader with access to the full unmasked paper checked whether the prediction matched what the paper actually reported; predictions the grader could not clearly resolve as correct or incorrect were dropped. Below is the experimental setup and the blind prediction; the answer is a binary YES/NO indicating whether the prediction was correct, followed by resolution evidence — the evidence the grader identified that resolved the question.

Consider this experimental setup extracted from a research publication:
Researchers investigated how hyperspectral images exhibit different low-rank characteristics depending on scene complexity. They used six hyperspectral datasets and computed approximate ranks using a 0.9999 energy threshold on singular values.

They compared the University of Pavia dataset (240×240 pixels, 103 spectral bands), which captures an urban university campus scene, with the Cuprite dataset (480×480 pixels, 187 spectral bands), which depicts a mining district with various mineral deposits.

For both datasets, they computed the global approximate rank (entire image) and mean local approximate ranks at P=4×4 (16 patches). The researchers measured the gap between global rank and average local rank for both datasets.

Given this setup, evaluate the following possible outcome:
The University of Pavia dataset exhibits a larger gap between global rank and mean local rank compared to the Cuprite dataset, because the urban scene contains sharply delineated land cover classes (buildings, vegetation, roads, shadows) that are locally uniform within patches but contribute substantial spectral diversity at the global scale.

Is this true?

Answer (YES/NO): NO